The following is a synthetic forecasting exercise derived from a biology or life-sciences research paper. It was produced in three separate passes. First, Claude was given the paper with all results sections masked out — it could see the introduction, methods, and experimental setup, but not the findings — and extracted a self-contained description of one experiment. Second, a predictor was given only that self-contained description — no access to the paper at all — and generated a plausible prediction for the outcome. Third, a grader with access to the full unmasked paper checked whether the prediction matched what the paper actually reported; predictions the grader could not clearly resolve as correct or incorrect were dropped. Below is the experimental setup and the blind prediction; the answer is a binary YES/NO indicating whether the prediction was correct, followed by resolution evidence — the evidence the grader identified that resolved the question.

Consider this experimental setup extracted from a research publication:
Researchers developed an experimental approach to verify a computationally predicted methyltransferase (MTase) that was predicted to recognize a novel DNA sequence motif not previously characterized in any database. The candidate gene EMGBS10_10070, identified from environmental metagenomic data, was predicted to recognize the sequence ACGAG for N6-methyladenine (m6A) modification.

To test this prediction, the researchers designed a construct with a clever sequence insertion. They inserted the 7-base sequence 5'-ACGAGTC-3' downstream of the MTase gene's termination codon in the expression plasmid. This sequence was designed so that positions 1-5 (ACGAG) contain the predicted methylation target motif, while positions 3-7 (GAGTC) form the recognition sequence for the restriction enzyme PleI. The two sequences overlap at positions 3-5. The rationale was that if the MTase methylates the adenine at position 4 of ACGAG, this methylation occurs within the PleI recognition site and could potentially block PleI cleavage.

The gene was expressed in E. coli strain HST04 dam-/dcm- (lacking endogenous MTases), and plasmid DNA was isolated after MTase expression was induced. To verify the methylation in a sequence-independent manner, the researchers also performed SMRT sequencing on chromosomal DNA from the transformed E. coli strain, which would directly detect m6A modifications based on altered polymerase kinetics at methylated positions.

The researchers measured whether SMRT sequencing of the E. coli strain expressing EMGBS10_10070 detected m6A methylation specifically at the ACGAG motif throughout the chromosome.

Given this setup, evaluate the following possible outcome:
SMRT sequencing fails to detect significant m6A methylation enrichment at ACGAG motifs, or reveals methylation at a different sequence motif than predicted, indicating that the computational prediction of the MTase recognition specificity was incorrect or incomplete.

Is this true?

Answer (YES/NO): NO